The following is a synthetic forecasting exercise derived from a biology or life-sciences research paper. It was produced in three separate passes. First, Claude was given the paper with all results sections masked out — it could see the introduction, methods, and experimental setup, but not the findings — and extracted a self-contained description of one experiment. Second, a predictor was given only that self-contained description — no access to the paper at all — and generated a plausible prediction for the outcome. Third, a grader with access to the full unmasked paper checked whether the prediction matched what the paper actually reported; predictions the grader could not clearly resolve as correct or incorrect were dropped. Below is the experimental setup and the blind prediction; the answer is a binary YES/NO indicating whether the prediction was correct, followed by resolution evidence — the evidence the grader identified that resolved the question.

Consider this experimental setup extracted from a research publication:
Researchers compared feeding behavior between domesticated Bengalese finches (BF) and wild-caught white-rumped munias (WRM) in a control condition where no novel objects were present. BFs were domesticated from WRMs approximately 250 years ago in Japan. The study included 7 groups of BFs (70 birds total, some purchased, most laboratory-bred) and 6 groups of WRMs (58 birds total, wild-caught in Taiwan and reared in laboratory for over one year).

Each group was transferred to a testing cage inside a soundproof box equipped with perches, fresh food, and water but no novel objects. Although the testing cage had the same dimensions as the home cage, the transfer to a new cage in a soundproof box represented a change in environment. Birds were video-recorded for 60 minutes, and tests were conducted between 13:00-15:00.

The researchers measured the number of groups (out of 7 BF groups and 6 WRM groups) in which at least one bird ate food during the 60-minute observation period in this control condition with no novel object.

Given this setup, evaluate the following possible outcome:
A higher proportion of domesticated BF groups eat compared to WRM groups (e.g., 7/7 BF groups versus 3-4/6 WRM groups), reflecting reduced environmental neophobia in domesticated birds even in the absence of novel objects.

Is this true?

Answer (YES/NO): NO